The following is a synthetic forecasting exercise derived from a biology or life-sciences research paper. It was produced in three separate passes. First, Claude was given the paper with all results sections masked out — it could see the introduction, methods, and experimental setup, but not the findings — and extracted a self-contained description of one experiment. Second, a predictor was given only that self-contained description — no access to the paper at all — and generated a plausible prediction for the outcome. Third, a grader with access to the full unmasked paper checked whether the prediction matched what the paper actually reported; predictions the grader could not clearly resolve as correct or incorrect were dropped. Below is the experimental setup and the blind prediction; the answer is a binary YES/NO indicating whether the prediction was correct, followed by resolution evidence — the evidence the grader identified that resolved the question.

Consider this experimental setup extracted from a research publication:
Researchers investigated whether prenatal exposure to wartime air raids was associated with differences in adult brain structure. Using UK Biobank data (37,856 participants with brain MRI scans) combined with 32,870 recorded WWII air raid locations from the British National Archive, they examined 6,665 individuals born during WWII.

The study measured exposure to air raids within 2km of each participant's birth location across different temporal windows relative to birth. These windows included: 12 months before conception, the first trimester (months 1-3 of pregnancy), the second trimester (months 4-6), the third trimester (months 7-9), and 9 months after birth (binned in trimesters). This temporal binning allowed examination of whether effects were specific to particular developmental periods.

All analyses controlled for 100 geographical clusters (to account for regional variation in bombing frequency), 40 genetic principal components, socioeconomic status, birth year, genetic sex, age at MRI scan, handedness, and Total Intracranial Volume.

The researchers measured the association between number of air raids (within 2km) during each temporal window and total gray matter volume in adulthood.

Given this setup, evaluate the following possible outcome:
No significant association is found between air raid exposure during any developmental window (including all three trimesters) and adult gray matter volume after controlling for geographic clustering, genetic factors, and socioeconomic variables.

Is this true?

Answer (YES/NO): NO